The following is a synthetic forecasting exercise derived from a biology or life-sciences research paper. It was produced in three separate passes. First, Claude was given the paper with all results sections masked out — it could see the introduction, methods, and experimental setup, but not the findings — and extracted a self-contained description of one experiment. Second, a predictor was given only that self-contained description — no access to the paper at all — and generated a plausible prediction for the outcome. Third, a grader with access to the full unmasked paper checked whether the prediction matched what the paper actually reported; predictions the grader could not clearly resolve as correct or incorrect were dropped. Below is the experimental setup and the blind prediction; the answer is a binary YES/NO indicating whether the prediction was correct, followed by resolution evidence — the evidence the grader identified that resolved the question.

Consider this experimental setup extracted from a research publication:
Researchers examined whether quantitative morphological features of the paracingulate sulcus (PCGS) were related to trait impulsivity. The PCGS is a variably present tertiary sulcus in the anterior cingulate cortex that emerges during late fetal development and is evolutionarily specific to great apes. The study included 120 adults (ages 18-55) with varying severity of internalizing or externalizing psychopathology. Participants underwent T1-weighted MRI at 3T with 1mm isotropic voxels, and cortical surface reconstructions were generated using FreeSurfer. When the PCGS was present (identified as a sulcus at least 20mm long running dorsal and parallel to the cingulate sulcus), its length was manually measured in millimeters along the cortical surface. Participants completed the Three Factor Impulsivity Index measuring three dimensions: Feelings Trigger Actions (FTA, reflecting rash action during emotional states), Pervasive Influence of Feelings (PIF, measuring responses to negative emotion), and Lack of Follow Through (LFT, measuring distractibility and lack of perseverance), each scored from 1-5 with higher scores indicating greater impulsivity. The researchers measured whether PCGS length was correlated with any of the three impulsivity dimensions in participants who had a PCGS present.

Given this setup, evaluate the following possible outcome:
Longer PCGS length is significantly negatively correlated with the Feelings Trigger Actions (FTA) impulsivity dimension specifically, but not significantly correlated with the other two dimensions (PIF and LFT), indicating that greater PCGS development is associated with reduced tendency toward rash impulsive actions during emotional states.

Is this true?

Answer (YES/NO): NO